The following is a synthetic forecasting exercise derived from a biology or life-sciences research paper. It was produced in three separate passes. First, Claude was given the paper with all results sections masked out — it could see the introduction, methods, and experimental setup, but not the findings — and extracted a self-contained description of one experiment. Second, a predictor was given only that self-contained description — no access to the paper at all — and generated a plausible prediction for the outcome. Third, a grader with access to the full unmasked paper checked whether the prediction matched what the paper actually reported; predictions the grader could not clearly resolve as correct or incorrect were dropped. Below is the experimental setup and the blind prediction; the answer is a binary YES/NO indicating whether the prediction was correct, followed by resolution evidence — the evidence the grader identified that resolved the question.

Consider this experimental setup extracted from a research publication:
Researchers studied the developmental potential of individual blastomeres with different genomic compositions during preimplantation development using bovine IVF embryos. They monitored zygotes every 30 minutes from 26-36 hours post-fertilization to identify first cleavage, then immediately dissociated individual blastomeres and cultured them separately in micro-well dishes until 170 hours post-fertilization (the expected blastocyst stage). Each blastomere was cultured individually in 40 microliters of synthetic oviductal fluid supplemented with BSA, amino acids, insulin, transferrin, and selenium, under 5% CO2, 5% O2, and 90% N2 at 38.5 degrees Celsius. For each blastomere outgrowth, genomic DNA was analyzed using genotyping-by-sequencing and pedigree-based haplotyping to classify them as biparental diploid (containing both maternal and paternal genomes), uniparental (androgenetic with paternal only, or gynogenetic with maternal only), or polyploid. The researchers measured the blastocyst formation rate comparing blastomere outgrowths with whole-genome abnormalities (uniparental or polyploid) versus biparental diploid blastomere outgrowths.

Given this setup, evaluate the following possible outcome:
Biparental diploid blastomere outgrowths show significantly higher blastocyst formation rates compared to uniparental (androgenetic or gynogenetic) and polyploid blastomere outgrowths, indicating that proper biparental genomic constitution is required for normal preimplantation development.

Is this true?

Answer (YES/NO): YES